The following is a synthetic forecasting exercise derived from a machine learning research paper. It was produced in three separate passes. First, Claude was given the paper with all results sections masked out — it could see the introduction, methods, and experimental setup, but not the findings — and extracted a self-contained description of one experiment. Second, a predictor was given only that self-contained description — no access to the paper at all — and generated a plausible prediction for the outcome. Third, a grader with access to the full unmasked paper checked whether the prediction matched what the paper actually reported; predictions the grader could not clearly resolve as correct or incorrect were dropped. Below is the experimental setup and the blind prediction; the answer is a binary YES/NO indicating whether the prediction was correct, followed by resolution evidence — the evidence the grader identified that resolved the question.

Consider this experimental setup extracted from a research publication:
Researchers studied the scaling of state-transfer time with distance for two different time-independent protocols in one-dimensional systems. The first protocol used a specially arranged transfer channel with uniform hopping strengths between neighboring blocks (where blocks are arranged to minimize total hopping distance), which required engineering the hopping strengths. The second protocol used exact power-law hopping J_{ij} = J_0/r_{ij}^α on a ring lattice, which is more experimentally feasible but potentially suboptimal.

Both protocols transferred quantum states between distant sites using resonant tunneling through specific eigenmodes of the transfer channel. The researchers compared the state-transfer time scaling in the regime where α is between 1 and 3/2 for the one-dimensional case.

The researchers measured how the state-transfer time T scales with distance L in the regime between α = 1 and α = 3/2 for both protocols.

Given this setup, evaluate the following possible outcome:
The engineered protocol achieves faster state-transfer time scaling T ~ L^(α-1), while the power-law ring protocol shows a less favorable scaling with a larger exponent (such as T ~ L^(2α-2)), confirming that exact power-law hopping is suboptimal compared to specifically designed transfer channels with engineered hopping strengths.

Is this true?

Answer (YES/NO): NO